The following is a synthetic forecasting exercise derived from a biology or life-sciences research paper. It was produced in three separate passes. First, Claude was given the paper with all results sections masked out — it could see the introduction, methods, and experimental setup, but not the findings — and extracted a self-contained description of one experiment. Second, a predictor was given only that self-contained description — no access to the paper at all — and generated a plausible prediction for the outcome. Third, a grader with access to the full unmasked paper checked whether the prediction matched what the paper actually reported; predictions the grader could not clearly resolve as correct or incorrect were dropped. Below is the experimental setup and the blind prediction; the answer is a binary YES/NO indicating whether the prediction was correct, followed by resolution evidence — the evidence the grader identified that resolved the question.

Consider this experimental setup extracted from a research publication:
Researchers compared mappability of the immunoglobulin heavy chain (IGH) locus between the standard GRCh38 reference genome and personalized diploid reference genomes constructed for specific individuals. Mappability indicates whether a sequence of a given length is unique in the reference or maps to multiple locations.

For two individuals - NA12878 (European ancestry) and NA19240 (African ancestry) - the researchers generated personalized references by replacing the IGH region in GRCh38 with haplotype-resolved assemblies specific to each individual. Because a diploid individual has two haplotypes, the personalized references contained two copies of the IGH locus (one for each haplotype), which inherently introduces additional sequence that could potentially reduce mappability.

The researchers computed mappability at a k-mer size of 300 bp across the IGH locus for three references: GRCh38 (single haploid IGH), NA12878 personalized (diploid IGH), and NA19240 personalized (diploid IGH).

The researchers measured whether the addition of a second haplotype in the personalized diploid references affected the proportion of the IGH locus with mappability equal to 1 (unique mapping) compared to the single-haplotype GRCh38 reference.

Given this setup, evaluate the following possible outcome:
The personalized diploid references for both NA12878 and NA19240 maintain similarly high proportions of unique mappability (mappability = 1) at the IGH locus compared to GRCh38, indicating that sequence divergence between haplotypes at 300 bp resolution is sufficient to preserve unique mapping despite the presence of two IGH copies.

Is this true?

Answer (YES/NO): NO